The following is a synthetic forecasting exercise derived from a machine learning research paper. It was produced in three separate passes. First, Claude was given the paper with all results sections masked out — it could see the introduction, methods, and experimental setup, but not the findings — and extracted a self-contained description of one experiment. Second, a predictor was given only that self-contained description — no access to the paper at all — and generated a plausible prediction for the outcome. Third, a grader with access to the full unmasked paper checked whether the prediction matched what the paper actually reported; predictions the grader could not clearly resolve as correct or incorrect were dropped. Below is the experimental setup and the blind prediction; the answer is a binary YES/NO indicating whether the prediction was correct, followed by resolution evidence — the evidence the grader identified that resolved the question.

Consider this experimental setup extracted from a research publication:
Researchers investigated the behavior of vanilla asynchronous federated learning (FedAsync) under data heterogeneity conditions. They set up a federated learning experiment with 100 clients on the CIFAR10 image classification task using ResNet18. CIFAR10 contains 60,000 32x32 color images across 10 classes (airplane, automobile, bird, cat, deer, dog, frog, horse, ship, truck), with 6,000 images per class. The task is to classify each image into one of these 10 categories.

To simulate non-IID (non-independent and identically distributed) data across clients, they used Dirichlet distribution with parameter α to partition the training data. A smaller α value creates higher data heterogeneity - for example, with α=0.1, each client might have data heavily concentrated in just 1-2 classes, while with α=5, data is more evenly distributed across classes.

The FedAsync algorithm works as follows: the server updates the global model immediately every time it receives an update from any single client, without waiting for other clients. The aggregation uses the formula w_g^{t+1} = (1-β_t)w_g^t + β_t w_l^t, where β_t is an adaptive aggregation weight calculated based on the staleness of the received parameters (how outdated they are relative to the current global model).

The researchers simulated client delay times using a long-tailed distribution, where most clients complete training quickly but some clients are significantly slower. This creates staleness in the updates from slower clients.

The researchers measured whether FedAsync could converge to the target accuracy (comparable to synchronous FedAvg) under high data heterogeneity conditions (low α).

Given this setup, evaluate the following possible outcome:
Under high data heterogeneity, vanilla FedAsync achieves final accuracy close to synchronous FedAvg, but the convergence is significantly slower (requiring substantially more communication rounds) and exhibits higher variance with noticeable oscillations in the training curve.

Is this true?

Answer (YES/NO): NO